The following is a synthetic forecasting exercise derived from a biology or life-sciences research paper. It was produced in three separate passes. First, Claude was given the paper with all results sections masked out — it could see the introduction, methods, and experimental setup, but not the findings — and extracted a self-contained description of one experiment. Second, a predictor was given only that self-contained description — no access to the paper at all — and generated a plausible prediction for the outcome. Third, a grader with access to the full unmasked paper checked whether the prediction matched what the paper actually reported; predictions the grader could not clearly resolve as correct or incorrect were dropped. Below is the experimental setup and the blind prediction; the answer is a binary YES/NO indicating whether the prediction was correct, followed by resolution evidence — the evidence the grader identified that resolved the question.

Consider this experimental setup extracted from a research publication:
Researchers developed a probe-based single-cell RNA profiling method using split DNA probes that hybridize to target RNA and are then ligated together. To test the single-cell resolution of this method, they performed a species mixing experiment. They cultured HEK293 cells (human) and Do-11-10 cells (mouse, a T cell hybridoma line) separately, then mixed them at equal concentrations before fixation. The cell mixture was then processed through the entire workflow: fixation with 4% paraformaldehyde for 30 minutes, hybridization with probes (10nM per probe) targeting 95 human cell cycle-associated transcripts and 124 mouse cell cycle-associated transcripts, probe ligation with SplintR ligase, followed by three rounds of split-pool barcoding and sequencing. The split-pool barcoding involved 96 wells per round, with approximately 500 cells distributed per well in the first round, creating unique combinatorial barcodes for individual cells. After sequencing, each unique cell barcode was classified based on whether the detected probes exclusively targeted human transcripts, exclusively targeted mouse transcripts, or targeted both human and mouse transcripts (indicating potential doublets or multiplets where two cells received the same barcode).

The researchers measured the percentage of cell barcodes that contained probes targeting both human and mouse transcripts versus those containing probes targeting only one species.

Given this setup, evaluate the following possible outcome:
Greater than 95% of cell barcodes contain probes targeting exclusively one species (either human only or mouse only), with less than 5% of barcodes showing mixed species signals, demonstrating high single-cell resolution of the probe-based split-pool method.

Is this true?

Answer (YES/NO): YES